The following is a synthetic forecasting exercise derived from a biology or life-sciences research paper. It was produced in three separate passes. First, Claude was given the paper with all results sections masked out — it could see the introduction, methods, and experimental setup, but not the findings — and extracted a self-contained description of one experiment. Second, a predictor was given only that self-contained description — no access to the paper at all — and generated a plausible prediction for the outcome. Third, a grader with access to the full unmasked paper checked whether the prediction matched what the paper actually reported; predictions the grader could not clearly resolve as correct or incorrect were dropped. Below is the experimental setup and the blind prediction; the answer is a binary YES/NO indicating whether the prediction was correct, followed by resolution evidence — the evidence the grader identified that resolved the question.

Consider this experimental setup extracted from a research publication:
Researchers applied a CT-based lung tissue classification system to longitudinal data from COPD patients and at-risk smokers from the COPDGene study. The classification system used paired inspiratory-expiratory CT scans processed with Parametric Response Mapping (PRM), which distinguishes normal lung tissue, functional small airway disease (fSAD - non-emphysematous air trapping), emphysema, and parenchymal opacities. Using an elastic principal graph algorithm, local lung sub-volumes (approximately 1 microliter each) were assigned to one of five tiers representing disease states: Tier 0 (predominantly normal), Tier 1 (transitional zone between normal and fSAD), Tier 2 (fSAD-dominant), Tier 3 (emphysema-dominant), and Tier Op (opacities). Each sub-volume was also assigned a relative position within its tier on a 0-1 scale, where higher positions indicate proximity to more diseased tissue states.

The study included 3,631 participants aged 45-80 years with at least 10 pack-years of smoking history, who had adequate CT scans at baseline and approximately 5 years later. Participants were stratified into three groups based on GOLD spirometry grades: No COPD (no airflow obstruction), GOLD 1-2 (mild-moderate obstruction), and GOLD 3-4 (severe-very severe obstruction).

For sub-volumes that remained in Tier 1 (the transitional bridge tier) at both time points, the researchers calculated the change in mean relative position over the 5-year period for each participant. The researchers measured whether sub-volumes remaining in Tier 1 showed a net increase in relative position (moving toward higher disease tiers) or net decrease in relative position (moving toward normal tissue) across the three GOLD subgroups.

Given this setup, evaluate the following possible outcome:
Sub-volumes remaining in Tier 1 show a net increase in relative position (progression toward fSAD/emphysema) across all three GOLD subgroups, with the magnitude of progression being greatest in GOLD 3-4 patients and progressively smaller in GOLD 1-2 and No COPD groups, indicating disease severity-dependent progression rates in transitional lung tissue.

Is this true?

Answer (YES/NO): NO